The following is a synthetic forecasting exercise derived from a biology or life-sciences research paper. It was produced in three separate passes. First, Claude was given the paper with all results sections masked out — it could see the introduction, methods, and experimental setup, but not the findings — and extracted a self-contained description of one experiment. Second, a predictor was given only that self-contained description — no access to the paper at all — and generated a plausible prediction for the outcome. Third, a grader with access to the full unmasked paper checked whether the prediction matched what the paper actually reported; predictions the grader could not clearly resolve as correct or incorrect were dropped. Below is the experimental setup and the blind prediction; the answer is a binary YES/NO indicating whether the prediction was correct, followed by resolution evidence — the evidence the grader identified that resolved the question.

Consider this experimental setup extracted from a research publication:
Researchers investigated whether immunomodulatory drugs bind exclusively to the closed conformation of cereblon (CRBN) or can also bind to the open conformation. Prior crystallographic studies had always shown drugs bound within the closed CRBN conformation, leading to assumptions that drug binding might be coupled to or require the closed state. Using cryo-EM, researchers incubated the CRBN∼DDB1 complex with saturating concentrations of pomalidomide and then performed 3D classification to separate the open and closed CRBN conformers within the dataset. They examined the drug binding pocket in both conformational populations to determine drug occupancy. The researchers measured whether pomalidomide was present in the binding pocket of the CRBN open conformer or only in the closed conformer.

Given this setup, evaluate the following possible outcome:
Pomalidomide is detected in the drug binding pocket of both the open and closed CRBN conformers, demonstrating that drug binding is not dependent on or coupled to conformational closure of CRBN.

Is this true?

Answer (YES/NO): YES